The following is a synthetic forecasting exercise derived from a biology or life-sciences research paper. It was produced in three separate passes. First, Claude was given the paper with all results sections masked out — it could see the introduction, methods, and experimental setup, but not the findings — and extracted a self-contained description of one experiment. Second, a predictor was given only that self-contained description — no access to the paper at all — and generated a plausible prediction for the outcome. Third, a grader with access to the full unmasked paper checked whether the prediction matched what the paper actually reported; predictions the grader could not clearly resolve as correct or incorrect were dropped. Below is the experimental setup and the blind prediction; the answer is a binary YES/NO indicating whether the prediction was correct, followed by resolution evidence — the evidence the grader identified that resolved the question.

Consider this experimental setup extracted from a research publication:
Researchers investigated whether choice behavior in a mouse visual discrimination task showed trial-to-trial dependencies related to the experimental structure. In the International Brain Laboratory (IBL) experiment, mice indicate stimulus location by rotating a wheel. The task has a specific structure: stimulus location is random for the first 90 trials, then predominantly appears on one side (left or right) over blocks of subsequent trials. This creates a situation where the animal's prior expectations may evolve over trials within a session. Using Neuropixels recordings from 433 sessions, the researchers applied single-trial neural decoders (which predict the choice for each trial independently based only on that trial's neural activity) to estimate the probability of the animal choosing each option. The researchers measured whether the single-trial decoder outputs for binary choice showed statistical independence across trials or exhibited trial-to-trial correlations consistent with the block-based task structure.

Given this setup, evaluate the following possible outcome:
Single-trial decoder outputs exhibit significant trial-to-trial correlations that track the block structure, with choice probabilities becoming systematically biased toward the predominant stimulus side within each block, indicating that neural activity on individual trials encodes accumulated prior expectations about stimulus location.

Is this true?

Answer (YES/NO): YES